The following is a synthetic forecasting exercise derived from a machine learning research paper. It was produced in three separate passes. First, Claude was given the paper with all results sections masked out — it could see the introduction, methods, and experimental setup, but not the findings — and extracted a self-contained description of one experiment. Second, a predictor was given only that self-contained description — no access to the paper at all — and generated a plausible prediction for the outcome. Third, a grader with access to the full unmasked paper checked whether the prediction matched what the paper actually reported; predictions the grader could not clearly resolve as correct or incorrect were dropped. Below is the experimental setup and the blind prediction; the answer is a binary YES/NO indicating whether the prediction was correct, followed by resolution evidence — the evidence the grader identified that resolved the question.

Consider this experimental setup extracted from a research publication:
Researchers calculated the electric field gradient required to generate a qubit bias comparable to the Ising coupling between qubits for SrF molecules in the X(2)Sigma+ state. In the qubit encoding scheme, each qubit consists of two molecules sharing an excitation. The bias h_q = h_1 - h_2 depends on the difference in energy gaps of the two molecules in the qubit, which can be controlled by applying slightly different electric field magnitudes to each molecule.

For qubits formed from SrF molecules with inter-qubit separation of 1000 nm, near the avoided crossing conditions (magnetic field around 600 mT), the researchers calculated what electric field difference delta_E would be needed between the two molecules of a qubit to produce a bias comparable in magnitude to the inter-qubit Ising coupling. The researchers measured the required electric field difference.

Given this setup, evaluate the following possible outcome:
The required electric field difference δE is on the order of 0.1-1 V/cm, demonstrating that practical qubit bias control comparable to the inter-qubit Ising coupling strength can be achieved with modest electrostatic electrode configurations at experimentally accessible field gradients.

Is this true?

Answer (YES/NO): YES